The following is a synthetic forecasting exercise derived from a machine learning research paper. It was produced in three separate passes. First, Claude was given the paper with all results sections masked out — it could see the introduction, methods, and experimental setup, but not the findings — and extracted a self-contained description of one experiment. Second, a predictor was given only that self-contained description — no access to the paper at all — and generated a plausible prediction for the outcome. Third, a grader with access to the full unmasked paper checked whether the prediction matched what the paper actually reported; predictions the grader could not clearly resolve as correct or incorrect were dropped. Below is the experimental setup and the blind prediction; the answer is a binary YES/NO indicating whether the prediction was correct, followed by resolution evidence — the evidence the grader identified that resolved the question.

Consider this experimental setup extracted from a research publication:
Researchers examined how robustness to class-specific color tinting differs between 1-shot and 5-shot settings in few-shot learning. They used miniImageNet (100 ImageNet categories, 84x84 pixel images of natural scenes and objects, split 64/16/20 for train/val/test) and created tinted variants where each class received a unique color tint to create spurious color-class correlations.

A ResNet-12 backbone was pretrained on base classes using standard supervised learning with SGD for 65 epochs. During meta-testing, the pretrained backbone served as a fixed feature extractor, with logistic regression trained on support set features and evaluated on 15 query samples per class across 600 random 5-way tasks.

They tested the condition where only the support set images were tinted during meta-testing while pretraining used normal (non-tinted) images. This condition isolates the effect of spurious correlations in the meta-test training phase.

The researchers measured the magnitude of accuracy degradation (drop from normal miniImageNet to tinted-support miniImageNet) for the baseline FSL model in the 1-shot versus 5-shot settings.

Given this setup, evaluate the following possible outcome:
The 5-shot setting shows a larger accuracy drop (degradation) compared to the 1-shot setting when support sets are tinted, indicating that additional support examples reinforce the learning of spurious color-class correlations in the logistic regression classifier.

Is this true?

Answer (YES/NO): YES